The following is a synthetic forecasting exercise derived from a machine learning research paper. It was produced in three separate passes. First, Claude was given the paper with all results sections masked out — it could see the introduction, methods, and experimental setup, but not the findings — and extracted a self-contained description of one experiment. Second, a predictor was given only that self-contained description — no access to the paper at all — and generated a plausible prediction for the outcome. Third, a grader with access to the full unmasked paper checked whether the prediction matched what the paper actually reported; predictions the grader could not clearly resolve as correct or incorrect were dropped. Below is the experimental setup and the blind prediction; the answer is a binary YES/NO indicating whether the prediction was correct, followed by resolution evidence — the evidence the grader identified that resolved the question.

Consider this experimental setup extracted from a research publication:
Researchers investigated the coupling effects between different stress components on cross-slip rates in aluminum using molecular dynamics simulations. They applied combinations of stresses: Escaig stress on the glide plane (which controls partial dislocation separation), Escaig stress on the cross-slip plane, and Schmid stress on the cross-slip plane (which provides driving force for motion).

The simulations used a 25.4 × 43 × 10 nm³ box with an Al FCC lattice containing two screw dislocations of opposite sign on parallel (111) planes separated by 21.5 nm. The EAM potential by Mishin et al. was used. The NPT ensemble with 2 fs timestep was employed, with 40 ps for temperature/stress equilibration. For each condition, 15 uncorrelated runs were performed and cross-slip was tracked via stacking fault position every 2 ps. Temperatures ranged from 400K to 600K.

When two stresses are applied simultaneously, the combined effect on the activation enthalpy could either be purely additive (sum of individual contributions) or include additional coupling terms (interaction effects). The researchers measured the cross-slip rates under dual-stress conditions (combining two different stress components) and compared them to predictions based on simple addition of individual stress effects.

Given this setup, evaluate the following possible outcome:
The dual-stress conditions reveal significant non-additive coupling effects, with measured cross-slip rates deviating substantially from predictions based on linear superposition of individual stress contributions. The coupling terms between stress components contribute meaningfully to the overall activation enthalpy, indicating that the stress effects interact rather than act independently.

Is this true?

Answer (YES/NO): YES